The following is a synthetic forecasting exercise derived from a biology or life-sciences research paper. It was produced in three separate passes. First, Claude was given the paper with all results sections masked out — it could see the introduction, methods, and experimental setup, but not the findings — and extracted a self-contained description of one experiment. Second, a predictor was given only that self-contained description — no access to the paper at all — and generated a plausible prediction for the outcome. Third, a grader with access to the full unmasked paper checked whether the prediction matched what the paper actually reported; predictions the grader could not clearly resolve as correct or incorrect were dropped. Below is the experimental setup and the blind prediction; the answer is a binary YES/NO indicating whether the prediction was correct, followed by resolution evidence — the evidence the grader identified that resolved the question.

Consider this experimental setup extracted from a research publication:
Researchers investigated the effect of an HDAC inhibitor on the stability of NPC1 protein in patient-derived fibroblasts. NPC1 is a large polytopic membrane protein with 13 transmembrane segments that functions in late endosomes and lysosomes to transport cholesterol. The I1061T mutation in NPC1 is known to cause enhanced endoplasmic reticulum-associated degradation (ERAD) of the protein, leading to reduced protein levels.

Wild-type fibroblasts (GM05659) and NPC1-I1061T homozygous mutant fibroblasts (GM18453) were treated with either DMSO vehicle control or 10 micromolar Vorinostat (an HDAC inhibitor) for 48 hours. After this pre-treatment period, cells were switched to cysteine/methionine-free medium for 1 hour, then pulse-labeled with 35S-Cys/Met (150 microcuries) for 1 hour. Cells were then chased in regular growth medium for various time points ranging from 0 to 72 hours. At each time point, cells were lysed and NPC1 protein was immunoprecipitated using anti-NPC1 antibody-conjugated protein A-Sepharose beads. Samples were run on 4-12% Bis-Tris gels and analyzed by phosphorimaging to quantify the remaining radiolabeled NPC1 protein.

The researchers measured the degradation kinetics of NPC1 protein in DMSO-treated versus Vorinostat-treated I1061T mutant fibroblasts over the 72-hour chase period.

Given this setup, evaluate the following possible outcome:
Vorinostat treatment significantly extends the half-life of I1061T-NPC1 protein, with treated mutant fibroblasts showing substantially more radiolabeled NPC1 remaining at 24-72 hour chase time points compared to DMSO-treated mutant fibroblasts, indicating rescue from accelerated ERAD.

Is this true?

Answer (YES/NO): YES